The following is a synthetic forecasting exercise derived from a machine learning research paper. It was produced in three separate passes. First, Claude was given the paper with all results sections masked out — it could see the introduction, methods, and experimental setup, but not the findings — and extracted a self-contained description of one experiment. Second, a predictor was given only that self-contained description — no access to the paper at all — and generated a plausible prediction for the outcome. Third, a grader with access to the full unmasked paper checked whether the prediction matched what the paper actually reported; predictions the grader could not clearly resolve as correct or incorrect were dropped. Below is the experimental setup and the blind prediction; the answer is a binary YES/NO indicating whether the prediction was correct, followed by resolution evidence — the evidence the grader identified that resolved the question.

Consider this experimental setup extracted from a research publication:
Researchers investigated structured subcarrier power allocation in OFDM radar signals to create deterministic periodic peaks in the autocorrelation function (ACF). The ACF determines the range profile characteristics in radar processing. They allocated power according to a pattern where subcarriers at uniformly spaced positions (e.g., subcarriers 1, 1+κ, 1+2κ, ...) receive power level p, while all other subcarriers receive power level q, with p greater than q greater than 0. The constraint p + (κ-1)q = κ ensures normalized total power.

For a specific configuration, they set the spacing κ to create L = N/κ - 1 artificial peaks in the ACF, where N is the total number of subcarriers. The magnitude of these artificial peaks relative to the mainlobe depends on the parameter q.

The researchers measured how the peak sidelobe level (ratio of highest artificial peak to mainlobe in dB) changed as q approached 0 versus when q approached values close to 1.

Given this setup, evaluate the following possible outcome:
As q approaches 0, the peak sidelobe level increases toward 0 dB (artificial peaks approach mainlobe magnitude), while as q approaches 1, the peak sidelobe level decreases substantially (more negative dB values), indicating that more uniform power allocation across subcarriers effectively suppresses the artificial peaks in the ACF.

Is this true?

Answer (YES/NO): YES